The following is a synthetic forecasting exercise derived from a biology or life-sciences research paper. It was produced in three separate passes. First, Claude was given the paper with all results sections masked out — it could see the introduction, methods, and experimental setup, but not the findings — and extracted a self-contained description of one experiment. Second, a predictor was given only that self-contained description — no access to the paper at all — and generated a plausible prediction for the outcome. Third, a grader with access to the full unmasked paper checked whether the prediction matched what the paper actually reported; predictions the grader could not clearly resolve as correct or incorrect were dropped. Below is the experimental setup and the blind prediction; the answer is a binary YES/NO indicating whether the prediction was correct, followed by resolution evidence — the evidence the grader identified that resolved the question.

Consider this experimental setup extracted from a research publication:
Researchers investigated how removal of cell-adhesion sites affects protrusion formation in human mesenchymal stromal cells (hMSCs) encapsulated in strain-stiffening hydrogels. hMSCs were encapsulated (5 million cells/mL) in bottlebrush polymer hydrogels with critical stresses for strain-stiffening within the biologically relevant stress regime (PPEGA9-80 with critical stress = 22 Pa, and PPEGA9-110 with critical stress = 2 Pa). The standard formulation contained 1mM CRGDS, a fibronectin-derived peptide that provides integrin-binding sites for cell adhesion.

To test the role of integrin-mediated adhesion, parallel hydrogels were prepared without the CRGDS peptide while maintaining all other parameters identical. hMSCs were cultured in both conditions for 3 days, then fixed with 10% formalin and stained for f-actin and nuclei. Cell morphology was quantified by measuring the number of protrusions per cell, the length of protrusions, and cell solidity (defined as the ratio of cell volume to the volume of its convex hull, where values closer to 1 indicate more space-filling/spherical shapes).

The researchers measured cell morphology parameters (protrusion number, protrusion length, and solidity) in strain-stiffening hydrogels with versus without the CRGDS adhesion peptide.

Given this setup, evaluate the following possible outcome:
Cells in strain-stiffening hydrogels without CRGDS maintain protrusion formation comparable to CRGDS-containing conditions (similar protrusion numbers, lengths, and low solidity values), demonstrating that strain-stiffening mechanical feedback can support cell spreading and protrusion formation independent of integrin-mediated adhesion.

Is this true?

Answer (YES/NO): NO